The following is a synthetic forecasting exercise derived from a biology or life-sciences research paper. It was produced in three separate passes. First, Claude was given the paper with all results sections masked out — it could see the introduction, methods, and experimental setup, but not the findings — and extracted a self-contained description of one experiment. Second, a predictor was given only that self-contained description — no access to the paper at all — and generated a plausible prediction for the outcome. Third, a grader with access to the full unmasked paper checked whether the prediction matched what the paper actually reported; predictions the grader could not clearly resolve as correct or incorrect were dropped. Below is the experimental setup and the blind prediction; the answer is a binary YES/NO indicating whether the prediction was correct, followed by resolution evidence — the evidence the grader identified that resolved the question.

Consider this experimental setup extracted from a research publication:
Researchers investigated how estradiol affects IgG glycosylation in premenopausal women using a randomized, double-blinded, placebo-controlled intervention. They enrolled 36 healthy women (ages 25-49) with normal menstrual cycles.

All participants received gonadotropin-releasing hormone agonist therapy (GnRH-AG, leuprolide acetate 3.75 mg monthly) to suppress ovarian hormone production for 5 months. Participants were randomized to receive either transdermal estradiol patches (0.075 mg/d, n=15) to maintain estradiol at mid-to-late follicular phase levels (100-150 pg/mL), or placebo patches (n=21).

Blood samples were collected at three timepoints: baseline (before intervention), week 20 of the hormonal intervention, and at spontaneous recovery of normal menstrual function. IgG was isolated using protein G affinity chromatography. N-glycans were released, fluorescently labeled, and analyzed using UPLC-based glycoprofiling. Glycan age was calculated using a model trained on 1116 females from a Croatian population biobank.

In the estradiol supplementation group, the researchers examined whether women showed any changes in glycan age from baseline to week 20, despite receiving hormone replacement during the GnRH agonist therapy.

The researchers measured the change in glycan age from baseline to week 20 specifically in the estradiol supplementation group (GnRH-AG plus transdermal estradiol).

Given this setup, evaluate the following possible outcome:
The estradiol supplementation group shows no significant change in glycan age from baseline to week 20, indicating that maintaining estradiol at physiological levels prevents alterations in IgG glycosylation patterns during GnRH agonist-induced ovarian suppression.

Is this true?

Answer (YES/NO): YES